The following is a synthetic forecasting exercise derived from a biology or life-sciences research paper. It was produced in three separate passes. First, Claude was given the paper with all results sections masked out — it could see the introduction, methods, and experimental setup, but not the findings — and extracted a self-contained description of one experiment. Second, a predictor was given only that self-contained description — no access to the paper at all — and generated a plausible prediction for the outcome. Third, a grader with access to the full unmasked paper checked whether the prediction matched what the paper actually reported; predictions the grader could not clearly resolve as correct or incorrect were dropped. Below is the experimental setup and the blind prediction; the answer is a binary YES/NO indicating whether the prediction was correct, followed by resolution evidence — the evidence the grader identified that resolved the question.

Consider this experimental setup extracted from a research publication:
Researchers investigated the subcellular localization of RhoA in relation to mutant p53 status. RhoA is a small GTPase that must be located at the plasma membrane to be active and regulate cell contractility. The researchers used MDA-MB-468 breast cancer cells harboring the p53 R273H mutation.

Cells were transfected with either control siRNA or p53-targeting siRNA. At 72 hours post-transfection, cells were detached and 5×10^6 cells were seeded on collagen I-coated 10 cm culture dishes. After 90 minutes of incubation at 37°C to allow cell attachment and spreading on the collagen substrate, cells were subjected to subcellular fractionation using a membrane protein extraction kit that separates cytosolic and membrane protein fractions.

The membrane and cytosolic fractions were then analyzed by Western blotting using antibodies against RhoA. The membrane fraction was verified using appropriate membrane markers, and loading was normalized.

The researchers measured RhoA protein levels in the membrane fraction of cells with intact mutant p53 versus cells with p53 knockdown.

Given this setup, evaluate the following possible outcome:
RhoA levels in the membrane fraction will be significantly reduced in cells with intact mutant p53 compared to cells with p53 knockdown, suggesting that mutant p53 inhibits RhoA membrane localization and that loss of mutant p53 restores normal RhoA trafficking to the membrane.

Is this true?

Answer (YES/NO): NO